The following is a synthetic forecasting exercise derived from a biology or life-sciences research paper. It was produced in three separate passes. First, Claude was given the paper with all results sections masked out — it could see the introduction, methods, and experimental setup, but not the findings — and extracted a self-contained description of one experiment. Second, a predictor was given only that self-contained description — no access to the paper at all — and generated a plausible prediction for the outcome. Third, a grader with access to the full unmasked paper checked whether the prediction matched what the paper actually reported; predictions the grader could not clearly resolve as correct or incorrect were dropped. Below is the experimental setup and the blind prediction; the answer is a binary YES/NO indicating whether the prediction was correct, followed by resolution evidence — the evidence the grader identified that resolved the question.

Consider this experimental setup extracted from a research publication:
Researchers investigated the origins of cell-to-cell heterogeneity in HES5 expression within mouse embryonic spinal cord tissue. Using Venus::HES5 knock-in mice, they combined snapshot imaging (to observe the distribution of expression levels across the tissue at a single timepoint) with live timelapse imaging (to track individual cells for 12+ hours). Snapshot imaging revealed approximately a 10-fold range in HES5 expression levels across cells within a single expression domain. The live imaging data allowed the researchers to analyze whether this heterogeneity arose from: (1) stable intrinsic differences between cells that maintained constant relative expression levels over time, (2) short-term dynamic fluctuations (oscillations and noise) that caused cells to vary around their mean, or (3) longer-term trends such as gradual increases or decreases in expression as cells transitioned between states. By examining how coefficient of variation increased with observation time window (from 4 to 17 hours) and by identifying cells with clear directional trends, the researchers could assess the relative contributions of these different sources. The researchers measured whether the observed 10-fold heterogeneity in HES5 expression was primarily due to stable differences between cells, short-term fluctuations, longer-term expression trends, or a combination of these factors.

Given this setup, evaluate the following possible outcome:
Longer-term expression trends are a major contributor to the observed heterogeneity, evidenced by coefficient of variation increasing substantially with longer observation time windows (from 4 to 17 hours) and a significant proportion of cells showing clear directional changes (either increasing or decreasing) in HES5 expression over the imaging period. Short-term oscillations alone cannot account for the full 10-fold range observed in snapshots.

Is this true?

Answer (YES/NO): YES